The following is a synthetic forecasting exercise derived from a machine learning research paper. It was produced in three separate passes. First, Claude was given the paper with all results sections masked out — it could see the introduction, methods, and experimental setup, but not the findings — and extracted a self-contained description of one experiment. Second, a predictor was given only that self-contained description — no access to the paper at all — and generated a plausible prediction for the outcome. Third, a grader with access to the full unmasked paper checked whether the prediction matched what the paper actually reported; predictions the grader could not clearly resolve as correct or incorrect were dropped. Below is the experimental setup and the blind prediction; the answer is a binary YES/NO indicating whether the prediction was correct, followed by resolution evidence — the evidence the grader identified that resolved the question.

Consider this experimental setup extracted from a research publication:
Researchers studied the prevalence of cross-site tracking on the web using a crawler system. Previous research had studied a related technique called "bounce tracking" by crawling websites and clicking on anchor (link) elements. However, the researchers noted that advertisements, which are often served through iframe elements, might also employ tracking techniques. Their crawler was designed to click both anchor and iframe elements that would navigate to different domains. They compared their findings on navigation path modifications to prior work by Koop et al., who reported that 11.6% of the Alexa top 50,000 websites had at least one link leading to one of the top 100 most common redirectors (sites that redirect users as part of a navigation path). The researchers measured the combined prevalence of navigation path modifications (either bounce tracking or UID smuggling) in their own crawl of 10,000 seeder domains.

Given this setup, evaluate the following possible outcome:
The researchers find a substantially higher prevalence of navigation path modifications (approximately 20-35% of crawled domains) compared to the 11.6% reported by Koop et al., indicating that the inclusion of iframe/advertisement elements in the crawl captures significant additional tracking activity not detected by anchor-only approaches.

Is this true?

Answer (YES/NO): NO